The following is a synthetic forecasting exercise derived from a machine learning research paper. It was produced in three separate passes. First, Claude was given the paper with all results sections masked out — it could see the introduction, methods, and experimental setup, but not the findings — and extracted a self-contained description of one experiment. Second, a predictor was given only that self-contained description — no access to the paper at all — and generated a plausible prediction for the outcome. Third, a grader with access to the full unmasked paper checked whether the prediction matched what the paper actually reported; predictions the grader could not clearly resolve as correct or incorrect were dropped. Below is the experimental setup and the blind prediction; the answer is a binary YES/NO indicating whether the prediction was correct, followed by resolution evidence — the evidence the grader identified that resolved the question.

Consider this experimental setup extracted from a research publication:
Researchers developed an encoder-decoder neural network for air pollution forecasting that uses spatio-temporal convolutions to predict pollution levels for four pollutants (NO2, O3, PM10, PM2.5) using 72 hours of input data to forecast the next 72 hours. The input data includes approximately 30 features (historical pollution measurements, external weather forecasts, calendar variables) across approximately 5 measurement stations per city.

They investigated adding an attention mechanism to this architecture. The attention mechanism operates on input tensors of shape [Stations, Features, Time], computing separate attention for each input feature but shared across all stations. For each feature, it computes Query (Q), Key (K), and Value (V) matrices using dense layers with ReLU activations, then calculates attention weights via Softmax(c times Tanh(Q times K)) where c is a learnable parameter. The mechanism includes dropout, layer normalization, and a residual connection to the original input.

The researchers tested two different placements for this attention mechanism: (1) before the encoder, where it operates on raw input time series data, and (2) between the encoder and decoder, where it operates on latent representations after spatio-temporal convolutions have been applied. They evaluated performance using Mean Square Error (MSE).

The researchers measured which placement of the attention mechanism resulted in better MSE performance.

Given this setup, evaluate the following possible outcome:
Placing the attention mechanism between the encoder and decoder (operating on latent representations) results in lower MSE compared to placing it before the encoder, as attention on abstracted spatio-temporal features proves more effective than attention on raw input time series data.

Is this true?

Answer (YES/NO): NO